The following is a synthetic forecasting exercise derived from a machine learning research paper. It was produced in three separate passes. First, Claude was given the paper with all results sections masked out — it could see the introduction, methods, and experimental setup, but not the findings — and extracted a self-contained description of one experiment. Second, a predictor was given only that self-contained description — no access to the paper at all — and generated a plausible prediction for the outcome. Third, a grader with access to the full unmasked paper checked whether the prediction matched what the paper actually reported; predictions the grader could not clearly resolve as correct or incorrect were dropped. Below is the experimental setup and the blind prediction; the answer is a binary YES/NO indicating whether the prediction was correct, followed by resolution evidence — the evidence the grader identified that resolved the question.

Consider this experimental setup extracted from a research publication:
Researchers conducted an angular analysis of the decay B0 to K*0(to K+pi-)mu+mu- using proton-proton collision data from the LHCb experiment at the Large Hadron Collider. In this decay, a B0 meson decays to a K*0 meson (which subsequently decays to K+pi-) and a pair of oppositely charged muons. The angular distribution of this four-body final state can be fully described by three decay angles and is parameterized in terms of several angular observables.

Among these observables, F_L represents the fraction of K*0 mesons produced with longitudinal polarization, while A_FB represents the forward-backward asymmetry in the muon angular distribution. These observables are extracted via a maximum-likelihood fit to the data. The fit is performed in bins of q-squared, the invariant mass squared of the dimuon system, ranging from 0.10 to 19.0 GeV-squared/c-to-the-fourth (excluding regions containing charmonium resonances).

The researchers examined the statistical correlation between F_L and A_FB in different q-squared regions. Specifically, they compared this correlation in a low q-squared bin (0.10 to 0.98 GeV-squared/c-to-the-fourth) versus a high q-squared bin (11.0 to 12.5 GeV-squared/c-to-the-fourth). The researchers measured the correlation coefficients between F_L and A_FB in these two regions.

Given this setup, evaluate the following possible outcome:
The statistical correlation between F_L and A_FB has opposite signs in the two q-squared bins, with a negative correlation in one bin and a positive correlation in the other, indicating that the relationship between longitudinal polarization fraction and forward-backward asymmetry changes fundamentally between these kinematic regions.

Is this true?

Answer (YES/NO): YES